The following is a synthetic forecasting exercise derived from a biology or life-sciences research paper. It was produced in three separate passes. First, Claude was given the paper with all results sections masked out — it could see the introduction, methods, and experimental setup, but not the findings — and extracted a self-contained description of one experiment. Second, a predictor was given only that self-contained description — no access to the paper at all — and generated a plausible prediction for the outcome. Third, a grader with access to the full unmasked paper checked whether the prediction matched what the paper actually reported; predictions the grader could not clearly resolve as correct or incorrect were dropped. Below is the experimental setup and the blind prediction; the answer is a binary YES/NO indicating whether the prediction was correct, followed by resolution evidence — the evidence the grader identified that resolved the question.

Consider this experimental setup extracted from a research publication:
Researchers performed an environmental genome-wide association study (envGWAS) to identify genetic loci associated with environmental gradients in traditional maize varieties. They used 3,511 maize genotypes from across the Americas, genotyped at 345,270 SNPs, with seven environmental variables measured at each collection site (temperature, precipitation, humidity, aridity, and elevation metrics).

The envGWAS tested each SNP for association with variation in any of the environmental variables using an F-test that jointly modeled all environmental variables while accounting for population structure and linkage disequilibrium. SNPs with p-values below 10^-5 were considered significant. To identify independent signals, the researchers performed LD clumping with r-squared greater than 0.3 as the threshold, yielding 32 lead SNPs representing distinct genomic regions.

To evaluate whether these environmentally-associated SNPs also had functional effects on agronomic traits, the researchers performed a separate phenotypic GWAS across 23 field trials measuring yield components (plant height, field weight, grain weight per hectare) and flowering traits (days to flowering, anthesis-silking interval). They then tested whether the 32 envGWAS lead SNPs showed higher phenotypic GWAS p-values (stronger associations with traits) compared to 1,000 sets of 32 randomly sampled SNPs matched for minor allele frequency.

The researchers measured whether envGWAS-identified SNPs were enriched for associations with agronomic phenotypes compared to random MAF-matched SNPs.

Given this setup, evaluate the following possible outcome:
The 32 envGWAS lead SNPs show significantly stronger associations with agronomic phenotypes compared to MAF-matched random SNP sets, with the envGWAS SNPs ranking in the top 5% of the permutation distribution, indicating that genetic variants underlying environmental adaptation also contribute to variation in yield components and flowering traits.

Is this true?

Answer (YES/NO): NO